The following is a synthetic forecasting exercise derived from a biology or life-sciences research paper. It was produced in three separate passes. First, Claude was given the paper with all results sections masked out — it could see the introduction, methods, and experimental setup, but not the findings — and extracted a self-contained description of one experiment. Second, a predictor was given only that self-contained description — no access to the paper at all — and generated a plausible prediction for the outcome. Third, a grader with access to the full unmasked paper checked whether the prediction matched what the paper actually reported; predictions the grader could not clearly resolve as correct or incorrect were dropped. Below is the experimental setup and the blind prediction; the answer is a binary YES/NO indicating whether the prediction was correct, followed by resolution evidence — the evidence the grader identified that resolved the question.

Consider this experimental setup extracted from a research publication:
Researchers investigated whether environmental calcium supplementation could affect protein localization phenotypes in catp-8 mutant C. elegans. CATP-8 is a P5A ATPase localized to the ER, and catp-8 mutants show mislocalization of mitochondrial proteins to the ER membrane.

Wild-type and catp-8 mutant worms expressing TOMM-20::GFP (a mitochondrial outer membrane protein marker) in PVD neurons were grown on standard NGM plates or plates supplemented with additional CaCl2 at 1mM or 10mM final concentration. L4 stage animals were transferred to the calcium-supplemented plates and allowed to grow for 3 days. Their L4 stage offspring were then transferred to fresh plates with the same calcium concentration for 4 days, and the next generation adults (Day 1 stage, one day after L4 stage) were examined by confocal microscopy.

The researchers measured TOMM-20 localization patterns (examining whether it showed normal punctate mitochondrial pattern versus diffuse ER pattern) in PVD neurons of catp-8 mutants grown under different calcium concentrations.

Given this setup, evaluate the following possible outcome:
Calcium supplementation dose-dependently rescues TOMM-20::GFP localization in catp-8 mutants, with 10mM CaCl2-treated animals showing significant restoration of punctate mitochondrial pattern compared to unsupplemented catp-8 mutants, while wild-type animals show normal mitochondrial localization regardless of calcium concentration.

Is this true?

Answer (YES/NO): NO